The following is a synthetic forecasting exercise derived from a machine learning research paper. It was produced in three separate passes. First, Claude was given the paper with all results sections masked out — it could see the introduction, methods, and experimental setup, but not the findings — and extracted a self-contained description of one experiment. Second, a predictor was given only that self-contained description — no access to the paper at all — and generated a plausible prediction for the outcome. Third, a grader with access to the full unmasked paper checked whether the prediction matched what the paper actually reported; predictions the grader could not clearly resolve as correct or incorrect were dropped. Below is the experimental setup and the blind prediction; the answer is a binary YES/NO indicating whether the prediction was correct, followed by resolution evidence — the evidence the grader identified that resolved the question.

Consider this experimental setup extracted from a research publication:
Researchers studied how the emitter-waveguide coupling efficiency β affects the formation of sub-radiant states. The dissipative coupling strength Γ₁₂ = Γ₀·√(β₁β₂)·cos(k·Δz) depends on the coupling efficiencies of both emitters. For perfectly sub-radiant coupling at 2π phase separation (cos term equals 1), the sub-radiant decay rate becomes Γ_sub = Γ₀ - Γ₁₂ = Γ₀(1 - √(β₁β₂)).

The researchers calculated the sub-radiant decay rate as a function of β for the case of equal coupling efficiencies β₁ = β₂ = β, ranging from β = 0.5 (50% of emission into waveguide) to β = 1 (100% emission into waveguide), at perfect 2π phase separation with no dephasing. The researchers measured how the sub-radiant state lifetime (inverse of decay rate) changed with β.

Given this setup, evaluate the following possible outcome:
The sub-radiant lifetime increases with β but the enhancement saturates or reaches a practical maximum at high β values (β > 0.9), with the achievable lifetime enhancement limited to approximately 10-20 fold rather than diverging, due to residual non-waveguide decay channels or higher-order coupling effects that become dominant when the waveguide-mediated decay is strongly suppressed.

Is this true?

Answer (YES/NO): NO